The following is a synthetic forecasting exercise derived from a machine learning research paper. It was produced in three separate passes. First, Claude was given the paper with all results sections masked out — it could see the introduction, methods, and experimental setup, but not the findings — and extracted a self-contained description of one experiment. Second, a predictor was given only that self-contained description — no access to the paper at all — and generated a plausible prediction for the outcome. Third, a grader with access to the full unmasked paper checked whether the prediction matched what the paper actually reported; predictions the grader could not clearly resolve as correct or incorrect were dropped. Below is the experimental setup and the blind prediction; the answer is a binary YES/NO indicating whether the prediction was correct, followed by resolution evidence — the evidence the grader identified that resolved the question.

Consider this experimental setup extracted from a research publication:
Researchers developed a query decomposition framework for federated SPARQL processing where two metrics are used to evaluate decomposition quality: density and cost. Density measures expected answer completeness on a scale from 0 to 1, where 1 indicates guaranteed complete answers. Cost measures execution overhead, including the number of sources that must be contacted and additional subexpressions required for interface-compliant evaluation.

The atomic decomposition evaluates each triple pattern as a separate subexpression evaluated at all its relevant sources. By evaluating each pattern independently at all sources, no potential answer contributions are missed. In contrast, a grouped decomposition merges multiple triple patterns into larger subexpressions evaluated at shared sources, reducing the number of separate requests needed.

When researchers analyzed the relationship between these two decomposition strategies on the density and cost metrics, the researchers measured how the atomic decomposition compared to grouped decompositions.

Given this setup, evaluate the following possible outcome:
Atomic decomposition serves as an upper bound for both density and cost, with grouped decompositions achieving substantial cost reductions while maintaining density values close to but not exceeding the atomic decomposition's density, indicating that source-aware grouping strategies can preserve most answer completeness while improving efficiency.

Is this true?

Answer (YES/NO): NO